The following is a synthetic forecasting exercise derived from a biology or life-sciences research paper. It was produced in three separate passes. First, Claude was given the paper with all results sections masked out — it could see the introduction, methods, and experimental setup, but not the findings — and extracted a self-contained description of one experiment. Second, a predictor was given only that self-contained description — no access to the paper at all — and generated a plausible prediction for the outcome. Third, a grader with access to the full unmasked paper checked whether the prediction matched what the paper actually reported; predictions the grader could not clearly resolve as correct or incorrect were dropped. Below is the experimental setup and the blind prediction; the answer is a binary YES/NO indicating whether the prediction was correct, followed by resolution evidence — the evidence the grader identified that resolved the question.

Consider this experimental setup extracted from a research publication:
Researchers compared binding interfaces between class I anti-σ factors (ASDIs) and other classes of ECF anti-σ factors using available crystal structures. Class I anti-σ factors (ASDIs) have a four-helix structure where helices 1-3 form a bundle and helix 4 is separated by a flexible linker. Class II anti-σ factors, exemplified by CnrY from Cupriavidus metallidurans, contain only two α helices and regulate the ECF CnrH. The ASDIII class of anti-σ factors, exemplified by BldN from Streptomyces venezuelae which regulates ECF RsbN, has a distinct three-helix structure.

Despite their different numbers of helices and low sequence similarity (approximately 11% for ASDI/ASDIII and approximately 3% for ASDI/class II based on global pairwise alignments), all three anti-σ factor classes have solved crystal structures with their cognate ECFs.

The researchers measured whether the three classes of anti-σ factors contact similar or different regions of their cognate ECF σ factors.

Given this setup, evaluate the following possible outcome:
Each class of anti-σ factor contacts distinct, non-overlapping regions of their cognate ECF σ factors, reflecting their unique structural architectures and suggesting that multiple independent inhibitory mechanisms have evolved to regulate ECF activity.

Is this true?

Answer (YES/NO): NO